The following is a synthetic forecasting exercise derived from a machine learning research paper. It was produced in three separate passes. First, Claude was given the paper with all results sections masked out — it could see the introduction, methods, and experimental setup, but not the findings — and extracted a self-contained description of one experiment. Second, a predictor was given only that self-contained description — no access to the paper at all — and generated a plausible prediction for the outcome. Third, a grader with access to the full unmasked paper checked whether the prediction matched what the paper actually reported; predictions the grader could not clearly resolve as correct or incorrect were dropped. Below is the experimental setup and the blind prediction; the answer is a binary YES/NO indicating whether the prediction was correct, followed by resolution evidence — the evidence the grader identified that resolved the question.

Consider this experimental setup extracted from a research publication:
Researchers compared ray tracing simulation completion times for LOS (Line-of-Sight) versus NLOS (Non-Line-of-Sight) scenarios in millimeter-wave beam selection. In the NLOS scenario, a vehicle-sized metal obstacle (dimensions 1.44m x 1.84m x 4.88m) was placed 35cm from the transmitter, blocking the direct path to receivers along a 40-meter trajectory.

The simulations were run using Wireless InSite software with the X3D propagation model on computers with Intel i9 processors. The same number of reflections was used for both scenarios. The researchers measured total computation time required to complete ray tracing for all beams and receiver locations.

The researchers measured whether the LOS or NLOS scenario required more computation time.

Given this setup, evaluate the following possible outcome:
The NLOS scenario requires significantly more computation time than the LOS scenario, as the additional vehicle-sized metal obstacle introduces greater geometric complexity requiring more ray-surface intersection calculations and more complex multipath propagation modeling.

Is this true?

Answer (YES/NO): YES